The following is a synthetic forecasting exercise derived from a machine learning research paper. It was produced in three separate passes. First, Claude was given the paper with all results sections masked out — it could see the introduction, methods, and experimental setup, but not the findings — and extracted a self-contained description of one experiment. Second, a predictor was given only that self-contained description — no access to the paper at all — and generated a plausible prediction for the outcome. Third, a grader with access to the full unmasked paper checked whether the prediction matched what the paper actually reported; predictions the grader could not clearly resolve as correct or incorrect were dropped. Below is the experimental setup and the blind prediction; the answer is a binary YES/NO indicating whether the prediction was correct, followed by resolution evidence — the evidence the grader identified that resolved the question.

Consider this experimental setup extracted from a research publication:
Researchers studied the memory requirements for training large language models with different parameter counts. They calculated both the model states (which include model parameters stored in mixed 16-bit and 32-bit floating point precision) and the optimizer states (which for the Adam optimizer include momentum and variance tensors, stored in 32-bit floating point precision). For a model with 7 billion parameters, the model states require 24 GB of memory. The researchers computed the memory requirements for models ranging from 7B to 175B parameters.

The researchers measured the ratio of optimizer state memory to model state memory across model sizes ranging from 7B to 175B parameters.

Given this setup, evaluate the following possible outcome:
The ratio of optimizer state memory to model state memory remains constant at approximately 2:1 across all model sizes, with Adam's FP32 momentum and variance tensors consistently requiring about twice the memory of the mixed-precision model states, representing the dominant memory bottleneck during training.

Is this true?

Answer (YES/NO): NO